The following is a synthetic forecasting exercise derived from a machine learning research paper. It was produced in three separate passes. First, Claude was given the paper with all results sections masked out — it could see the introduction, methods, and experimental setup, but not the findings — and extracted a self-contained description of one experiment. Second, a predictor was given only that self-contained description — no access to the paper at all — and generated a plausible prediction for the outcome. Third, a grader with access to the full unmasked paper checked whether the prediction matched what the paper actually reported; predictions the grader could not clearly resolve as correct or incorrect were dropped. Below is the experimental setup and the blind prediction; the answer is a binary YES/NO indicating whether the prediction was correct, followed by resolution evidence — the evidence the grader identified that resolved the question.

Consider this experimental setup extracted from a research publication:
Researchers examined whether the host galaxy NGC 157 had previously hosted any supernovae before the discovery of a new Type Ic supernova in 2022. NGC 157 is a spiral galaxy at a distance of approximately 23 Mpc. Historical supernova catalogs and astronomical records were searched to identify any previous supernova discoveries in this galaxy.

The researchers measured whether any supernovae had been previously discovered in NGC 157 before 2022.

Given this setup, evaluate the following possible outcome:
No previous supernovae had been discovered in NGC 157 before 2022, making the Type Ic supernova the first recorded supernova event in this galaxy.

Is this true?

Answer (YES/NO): NO